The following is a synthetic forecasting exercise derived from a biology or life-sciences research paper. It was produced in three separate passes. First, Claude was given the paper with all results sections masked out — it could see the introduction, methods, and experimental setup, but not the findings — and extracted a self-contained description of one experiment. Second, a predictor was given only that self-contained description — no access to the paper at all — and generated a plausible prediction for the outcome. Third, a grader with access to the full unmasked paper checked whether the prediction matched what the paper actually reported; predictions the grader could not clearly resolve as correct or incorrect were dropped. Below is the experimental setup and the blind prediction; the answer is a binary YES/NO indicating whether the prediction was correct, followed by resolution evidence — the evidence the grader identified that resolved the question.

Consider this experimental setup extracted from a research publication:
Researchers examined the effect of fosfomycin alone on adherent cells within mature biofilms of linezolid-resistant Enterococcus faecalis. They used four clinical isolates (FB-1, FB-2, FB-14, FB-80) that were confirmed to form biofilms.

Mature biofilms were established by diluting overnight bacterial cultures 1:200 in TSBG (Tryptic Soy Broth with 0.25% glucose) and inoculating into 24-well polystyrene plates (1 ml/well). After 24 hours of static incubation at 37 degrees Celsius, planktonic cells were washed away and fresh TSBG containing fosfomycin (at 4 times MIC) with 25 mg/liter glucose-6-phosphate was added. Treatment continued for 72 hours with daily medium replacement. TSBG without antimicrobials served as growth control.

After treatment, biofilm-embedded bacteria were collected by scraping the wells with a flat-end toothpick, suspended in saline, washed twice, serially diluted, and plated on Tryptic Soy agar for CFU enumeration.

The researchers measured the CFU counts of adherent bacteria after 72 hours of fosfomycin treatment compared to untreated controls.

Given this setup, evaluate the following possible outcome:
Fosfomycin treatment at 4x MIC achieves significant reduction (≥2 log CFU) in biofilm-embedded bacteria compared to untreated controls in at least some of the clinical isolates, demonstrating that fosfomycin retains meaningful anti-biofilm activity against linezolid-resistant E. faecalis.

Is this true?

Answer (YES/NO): NO